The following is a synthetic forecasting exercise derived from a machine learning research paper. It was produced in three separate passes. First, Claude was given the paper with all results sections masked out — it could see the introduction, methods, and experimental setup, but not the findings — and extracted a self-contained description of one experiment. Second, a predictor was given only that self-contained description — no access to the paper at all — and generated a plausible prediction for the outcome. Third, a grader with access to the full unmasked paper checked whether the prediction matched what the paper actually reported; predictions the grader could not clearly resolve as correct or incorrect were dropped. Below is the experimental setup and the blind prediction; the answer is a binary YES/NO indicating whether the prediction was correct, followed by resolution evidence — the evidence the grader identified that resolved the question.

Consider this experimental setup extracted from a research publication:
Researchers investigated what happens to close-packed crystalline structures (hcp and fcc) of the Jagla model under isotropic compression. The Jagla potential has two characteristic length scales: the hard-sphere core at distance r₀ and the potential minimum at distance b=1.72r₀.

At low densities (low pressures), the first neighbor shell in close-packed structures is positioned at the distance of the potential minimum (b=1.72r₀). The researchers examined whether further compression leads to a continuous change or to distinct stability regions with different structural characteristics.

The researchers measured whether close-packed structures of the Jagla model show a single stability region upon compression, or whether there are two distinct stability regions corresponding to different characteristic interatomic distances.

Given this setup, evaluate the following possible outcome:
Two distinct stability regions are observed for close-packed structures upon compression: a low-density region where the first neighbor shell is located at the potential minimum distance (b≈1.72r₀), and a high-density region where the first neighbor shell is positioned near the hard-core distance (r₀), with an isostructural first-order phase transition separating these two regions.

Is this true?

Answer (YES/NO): YES